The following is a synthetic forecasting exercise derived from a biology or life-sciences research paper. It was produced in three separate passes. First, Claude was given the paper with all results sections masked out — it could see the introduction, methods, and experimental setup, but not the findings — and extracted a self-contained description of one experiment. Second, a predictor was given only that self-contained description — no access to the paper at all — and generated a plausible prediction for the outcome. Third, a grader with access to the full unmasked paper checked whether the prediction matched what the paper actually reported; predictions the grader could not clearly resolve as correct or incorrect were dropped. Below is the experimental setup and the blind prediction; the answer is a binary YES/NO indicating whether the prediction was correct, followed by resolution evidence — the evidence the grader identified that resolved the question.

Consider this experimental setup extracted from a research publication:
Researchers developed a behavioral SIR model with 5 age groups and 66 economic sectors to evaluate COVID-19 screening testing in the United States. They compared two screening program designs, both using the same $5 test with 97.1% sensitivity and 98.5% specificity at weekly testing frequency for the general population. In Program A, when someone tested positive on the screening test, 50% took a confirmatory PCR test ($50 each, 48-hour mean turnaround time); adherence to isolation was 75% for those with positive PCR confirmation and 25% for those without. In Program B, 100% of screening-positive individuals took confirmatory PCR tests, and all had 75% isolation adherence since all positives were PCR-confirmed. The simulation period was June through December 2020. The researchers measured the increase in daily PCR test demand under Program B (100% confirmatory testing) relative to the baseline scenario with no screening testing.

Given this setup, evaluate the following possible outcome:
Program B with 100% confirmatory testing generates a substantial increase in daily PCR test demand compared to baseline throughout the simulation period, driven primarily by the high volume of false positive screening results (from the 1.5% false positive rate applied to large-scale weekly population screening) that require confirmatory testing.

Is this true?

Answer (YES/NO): YES